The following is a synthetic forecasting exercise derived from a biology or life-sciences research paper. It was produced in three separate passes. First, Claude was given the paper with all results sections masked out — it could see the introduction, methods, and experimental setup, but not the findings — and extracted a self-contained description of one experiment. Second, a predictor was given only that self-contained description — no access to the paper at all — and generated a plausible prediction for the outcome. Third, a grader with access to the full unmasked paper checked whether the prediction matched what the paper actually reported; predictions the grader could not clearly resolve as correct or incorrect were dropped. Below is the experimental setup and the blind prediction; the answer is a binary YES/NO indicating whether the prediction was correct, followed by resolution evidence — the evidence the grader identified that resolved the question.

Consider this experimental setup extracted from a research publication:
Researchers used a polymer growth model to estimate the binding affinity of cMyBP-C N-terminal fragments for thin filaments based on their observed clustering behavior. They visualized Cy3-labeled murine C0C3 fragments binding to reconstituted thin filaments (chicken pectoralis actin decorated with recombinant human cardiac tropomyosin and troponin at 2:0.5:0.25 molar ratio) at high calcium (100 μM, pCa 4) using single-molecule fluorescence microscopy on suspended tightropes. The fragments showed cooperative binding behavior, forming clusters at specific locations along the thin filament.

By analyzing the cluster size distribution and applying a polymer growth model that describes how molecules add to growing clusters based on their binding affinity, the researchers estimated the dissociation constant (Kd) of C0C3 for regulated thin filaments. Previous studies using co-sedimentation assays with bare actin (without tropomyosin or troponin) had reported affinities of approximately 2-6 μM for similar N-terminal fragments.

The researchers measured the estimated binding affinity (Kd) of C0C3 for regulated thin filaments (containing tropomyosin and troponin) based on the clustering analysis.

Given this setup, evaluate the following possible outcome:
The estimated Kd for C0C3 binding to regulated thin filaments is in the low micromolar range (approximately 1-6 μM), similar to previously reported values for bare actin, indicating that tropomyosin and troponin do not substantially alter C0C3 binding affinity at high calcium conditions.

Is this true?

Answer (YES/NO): NO